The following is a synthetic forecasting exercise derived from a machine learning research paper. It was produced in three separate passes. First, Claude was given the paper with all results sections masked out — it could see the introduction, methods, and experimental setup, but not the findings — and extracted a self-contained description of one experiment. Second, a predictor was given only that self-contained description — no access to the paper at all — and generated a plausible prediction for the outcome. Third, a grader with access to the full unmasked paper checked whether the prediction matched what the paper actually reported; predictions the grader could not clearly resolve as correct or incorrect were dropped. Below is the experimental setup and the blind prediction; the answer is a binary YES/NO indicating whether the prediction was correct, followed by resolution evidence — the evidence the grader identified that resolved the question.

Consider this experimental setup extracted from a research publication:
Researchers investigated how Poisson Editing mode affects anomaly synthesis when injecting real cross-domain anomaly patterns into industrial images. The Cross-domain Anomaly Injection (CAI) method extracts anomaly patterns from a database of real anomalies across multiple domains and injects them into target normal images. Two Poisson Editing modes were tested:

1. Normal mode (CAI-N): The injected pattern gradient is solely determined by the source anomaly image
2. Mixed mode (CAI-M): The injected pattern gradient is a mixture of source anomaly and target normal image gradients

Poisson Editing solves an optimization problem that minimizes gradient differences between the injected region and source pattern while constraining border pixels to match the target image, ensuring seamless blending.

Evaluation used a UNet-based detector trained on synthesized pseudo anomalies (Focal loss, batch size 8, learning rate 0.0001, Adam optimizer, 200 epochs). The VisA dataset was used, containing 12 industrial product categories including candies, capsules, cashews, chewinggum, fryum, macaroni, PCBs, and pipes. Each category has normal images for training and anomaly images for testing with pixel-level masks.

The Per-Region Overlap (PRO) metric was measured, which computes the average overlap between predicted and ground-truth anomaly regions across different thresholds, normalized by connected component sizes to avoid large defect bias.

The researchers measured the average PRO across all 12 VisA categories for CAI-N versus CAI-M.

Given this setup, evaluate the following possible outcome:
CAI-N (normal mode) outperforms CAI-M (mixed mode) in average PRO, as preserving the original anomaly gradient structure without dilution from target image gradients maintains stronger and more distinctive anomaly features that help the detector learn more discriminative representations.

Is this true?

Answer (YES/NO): NO